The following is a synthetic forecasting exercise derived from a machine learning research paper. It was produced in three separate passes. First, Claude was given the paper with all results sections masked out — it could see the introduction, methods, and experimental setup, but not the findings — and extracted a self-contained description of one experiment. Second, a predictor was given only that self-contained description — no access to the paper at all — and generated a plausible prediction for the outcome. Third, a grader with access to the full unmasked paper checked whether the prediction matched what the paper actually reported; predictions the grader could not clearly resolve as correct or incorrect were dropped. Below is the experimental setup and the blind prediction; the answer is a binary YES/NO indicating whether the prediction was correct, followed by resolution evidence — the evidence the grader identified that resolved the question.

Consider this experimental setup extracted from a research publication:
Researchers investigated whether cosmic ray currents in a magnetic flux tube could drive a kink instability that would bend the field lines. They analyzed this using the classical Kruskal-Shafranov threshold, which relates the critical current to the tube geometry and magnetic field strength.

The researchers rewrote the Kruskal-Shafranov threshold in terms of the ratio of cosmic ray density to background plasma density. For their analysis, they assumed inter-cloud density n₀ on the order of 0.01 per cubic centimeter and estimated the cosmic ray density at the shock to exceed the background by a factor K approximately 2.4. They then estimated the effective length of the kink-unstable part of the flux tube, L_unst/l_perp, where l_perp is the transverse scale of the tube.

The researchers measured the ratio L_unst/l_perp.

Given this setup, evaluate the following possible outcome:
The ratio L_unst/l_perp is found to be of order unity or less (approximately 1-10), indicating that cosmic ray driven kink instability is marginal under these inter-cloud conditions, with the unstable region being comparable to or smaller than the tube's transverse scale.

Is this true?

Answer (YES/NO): NO